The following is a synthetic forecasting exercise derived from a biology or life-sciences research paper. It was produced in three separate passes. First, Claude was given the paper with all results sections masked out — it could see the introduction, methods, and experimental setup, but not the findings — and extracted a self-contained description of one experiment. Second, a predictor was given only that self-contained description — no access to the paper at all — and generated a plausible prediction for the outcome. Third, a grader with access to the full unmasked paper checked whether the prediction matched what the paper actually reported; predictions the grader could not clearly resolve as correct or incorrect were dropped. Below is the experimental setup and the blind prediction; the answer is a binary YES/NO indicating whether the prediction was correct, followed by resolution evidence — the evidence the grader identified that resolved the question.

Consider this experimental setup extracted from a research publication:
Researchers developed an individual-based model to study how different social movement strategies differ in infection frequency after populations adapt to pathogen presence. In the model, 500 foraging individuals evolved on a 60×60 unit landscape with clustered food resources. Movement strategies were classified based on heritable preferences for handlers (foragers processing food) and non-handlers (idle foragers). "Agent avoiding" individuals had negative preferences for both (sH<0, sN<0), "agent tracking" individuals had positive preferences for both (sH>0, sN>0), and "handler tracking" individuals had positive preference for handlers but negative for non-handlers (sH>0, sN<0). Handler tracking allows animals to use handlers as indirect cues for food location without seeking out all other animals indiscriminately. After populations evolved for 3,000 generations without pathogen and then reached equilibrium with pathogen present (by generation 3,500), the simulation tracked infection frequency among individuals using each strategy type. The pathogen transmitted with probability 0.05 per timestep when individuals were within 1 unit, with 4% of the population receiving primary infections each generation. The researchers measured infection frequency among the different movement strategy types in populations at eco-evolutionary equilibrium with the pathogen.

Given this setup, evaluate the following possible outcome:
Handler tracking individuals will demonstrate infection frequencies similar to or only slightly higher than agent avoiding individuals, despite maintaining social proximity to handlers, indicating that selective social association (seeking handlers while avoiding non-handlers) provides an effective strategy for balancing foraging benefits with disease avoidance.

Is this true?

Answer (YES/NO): YES